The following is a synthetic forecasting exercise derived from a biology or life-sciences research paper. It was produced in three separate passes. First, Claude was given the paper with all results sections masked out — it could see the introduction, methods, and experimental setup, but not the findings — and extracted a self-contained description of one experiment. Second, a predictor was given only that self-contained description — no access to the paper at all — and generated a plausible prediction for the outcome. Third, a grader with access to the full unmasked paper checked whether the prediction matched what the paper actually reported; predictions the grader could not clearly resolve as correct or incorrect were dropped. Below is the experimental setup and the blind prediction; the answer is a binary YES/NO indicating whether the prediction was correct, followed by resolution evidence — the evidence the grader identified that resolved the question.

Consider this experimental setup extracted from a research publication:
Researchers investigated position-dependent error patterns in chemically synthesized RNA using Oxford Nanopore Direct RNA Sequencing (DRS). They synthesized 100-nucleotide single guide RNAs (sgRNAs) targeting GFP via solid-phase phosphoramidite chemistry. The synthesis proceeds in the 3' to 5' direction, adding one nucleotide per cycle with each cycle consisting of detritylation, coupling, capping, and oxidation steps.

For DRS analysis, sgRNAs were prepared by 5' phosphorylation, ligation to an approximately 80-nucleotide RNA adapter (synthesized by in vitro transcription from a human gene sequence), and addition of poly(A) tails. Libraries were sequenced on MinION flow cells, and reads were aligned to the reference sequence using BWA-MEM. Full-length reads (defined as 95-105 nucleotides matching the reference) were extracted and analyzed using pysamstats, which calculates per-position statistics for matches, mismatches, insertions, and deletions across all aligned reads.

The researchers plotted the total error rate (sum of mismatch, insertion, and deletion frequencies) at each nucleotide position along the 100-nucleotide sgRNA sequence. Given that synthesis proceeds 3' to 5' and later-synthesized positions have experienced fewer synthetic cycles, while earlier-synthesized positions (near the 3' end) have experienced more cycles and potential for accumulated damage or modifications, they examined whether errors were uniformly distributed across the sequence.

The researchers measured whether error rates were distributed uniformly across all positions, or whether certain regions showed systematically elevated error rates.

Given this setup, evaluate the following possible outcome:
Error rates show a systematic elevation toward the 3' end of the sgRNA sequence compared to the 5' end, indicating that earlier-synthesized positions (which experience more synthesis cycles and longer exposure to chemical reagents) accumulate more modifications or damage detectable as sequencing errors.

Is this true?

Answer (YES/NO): NO